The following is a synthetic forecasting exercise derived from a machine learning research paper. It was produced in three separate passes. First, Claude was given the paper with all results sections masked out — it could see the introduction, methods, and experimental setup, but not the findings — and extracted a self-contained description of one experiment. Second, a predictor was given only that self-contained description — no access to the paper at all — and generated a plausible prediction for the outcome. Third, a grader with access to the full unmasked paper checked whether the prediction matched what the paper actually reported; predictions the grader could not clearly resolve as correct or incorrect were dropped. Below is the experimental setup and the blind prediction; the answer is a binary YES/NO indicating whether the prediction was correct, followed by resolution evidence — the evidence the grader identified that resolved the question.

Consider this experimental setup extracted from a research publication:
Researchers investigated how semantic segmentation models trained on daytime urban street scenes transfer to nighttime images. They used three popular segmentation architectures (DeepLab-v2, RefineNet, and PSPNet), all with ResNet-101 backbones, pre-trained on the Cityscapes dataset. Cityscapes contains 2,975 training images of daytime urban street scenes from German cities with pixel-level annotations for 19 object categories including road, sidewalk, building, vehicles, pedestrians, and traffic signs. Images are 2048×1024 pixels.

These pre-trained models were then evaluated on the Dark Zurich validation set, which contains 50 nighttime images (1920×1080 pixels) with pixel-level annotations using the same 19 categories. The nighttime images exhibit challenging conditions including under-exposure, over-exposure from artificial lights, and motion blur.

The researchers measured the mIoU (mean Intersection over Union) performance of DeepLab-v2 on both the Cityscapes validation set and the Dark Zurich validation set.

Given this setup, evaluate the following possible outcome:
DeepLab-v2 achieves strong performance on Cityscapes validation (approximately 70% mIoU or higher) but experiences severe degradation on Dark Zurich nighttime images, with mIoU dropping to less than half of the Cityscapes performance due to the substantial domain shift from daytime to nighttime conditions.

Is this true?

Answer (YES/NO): NO